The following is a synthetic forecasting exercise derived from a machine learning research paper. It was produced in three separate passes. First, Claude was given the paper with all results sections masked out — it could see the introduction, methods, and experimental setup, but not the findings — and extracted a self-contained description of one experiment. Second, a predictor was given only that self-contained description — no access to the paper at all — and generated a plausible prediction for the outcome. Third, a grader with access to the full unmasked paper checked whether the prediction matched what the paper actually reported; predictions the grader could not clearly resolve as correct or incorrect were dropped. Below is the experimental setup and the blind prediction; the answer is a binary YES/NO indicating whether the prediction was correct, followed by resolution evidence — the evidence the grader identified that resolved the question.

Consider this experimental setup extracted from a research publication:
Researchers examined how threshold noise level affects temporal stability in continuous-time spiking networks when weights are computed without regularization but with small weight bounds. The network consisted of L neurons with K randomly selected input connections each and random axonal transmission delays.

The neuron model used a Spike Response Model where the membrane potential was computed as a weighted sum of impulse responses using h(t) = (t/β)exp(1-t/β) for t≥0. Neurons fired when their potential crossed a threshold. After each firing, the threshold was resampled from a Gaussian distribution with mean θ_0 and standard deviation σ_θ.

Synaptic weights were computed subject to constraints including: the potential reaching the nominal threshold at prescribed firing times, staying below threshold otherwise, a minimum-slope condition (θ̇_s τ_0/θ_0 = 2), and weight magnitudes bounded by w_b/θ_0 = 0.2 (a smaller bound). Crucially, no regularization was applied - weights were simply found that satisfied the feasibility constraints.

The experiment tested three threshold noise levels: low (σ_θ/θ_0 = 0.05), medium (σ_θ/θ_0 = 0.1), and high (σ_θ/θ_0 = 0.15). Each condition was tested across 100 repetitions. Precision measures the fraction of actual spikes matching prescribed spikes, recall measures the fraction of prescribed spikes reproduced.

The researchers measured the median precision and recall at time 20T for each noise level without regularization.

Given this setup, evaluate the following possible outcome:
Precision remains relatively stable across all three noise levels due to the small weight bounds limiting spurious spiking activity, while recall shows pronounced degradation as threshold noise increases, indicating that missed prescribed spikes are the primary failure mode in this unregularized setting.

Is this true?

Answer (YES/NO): NO